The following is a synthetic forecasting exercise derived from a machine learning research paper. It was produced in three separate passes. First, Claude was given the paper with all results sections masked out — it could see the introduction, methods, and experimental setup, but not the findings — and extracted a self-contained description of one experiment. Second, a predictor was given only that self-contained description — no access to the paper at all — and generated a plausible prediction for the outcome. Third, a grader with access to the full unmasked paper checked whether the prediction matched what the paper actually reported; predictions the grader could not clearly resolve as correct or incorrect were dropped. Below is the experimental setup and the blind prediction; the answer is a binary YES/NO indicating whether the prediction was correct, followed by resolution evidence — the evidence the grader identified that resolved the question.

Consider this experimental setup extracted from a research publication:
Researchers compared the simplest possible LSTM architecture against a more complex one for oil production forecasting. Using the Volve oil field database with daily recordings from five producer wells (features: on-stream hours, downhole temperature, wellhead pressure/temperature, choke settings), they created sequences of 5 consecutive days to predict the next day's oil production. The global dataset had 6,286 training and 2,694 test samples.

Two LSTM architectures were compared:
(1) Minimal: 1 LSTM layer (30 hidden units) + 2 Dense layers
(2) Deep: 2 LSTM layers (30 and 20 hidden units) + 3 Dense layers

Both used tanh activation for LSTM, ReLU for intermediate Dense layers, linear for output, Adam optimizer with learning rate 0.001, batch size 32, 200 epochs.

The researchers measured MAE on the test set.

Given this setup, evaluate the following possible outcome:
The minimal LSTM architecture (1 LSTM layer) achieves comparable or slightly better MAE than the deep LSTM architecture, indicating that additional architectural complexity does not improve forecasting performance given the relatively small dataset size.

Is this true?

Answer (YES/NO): NO